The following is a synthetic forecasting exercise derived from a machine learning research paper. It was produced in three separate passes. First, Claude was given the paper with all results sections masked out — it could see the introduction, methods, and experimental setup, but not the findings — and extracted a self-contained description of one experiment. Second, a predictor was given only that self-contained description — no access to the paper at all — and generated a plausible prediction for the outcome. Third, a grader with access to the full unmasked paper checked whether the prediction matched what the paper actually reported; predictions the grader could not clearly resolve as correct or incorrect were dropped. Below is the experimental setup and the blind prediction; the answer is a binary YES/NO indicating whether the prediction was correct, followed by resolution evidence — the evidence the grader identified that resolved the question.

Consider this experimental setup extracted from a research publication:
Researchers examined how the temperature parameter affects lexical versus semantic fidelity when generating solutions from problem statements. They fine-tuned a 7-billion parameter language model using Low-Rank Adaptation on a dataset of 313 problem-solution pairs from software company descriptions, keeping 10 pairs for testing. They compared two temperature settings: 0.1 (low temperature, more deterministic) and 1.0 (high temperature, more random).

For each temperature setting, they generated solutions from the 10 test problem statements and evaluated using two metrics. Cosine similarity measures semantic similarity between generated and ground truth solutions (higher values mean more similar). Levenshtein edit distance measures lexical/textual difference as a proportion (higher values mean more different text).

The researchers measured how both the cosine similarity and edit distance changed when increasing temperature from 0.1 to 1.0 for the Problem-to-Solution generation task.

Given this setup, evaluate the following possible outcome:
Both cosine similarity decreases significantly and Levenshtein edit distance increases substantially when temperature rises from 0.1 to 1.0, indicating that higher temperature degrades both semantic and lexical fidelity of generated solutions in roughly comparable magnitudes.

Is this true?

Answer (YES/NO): NO